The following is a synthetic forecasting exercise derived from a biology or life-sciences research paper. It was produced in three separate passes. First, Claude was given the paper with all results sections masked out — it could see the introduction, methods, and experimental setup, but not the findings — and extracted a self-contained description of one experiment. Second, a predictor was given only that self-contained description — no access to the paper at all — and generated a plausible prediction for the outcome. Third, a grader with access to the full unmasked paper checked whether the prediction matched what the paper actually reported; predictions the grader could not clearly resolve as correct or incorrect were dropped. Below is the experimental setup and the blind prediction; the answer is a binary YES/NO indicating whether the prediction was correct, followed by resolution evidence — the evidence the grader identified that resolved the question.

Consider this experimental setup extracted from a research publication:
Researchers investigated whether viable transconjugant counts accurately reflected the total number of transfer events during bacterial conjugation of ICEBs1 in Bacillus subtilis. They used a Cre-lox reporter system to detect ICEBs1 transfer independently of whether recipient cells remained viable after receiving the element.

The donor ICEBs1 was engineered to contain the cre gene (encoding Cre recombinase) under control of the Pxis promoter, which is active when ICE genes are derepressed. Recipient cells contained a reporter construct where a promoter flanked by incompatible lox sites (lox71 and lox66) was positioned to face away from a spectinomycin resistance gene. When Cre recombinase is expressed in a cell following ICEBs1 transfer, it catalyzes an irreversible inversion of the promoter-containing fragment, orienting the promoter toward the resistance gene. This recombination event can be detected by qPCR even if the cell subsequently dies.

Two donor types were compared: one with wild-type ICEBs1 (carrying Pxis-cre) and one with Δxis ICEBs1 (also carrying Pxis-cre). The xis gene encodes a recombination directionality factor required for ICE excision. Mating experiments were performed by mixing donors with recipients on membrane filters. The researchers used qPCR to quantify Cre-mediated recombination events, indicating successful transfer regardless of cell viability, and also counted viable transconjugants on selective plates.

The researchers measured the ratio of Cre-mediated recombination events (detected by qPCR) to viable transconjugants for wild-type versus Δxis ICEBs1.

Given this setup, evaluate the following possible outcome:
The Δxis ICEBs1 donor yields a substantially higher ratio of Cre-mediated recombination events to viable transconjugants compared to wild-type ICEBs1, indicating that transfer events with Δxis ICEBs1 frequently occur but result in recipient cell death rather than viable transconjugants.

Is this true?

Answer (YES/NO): YES